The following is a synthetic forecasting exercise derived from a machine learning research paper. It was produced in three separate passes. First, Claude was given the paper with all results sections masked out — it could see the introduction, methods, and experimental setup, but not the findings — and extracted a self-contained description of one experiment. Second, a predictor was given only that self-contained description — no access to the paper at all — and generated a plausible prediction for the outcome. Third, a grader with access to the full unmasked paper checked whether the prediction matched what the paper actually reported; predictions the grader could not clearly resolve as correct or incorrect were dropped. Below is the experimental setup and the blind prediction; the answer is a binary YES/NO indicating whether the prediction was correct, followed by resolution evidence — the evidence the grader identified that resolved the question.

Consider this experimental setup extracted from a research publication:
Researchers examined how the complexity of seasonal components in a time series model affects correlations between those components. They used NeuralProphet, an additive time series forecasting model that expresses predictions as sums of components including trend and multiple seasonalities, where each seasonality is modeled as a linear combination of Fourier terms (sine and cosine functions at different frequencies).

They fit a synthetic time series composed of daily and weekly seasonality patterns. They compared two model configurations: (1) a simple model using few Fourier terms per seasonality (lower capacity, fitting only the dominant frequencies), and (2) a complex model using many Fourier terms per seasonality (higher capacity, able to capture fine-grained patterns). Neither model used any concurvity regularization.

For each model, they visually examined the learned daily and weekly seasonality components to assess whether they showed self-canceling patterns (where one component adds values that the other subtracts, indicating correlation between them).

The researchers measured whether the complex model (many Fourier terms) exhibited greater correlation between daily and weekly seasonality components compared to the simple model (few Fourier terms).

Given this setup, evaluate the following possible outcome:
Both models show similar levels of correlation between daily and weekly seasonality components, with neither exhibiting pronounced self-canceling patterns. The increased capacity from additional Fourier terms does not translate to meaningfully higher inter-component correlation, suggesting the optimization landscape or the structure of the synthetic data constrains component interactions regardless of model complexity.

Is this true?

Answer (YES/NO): NO